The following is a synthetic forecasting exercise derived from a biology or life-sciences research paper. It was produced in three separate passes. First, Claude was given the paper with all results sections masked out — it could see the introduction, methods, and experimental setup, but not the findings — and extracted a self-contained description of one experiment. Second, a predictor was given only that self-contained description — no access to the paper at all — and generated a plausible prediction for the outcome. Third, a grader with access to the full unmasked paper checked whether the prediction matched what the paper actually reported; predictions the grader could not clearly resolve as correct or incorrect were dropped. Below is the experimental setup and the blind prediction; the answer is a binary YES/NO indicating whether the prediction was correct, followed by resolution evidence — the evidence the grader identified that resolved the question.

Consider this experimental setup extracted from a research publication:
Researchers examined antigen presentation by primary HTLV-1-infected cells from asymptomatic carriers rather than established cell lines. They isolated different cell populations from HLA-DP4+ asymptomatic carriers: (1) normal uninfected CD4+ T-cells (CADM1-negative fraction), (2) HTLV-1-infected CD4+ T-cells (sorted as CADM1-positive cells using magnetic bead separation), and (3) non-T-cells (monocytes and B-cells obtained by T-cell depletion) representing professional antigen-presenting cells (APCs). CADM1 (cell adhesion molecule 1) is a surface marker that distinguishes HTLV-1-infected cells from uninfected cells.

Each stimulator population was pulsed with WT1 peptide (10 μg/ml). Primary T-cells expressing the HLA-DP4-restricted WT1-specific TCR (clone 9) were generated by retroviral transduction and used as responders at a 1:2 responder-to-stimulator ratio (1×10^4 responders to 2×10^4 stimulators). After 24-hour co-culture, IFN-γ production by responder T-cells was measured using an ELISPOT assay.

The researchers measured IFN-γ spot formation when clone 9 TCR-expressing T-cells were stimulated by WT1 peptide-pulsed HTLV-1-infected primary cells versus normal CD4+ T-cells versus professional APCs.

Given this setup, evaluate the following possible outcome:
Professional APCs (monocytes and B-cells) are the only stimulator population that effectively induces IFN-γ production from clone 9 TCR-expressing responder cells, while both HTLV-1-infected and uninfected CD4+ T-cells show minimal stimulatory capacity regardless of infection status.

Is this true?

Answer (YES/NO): NO